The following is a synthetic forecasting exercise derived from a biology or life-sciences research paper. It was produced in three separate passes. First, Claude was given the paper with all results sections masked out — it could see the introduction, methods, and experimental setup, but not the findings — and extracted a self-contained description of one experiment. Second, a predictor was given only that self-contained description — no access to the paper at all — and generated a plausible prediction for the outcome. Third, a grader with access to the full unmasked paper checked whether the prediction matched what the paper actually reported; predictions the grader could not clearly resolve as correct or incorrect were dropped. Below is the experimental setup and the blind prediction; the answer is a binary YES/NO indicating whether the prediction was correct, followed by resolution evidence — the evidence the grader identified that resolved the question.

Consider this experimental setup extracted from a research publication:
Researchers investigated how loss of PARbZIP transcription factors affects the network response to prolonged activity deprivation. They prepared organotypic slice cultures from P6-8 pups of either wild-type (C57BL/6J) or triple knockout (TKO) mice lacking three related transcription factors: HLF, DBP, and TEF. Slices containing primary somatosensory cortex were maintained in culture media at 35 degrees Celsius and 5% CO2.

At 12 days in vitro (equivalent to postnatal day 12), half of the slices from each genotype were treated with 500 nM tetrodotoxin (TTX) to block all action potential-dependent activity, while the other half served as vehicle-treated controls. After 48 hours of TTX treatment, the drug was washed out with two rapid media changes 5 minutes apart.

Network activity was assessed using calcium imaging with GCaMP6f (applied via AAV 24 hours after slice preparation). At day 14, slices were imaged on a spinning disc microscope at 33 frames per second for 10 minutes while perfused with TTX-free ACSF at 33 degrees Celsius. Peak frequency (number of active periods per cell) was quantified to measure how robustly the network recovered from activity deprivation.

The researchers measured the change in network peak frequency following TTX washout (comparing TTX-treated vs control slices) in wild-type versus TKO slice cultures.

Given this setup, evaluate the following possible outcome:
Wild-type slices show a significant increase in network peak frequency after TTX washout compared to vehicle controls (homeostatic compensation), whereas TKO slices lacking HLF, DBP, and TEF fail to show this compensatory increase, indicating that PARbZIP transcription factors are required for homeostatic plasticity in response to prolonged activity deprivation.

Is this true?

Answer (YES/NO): NO